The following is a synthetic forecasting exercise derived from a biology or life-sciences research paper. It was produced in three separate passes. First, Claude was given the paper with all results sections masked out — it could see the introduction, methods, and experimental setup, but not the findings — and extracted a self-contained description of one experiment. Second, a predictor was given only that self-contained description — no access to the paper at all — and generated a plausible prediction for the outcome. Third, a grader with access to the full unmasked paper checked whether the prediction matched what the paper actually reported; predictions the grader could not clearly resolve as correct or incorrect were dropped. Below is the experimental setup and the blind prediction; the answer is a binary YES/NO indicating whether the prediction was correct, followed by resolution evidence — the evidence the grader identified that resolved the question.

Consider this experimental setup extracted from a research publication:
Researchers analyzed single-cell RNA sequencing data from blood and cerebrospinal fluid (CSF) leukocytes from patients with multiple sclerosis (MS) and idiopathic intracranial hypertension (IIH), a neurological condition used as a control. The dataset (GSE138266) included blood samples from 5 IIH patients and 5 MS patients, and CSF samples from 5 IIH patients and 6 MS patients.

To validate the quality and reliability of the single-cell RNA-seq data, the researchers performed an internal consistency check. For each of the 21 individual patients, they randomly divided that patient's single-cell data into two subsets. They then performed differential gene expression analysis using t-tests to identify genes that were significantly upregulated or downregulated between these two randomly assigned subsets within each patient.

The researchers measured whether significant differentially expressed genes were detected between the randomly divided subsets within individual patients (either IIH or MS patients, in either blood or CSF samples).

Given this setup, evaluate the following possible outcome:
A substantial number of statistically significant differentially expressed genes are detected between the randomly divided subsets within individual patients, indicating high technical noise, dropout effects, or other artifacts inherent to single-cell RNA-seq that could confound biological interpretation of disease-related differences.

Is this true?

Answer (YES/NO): NO